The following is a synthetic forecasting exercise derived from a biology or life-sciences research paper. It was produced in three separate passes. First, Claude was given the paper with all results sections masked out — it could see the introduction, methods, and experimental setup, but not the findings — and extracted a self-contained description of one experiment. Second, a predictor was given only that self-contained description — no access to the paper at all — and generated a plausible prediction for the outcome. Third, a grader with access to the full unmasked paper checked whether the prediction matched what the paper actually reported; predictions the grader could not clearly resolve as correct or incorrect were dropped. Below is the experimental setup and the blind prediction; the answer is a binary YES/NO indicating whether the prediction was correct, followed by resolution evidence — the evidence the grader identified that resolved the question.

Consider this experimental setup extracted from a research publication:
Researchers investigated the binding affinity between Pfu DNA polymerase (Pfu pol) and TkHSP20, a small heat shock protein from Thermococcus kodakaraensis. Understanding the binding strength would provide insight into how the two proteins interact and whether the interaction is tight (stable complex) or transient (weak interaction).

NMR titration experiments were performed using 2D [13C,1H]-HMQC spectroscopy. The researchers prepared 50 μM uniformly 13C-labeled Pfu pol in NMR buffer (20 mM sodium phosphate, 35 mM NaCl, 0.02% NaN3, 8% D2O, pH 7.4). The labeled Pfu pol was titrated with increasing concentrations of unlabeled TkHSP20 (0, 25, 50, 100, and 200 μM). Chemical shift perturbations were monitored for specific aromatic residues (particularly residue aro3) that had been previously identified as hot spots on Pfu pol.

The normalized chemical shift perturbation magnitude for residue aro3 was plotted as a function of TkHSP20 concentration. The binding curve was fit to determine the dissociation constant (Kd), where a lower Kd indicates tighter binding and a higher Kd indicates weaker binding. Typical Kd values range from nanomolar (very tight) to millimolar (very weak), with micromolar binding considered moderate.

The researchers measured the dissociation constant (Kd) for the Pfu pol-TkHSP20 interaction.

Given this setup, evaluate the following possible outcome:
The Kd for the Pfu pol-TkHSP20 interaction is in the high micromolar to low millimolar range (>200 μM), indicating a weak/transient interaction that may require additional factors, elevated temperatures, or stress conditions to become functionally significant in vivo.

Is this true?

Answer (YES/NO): NO